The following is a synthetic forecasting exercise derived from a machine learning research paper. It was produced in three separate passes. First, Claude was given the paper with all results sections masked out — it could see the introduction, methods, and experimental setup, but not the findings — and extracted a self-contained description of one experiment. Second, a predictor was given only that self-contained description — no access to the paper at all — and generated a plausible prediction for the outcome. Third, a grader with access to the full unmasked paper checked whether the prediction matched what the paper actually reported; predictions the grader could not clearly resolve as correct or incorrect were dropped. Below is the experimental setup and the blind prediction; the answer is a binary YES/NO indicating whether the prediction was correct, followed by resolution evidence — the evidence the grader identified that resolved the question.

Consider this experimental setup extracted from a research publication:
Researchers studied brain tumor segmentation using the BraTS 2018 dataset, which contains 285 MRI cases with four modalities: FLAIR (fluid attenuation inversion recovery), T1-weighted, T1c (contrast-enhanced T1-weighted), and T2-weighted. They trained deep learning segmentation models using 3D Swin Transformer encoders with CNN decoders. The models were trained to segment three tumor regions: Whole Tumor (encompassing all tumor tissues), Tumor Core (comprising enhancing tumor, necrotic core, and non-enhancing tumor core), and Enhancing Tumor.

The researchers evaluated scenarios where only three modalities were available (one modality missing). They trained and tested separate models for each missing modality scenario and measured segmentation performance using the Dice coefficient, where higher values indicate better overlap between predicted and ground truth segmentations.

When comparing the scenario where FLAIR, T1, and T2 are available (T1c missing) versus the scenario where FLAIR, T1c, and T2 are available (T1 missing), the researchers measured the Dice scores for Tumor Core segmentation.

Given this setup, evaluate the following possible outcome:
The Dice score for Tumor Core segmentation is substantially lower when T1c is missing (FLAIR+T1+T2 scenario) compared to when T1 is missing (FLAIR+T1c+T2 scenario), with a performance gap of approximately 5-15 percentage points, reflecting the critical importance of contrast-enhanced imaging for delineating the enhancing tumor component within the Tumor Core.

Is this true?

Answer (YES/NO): YES